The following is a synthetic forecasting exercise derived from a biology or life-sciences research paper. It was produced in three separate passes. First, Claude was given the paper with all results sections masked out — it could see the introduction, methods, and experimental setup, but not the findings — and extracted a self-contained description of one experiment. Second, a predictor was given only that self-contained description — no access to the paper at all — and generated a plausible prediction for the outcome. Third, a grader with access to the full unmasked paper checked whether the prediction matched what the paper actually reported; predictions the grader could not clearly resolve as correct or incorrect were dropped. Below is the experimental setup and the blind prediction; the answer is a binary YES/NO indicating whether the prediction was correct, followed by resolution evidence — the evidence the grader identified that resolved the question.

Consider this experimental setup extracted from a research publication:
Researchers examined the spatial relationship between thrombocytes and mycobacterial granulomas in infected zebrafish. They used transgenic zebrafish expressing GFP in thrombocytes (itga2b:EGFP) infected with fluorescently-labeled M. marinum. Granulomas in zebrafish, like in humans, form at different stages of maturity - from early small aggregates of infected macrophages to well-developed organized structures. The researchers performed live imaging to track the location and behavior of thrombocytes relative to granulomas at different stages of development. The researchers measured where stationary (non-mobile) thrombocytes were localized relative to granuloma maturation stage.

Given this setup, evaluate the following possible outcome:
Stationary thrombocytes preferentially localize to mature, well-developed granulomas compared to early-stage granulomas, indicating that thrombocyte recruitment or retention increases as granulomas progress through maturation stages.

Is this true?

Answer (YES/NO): YES